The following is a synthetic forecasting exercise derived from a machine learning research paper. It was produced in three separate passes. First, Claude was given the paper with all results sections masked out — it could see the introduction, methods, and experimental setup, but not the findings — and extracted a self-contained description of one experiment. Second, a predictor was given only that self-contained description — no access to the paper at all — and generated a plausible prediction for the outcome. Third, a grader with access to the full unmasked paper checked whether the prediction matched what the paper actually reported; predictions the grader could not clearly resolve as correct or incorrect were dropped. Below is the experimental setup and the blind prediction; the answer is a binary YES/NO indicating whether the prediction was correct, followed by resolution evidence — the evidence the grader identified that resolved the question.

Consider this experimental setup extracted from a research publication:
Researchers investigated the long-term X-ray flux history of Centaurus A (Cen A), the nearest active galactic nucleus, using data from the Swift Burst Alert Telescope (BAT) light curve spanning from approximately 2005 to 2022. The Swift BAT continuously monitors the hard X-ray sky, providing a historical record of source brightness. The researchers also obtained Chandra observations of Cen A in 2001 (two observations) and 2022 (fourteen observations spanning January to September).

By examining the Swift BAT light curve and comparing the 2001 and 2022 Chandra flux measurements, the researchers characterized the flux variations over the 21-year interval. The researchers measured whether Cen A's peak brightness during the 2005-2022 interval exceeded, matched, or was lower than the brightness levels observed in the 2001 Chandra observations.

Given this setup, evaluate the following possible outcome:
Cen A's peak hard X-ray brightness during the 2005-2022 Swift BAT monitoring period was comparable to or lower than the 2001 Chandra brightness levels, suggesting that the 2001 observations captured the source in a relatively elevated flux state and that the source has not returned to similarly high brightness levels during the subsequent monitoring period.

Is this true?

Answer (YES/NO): NO